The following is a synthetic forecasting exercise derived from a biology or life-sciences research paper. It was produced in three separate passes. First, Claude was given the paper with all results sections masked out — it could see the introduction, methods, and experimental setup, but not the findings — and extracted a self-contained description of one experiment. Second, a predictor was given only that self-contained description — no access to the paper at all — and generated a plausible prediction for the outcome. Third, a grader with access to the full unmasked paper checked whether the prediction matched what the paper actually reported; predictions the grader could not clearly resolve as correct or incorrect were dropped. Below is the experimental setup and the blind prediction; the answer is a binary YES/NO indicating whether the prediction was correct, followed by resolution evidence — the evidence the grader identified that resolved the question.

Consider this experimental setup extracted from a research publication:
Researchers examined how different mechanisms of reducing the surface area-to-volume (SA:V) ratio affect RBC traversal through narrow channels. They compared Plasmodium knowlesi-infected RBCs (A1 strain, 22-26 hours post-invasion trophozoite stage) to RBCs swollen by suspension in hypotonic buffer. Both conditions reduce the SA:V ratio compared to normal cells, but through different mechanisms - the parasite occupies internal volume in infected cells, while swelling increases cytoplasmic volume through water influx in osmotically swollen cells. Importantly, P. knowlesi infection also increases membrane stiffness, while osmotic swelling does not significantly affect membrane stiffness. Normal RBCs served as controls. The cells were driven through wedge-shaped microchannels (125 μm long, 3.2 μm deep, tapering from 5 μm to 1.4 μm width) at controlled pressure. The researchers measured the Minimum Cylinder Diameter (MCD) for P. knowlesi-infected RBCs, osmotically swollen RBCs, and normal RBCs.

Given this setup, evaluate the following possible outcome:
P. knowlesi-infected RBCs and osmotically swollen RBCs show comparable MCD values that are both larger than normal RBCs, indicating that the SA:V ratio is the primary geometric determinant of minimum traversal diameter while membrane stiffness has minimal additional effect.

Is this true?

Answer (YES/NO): YES